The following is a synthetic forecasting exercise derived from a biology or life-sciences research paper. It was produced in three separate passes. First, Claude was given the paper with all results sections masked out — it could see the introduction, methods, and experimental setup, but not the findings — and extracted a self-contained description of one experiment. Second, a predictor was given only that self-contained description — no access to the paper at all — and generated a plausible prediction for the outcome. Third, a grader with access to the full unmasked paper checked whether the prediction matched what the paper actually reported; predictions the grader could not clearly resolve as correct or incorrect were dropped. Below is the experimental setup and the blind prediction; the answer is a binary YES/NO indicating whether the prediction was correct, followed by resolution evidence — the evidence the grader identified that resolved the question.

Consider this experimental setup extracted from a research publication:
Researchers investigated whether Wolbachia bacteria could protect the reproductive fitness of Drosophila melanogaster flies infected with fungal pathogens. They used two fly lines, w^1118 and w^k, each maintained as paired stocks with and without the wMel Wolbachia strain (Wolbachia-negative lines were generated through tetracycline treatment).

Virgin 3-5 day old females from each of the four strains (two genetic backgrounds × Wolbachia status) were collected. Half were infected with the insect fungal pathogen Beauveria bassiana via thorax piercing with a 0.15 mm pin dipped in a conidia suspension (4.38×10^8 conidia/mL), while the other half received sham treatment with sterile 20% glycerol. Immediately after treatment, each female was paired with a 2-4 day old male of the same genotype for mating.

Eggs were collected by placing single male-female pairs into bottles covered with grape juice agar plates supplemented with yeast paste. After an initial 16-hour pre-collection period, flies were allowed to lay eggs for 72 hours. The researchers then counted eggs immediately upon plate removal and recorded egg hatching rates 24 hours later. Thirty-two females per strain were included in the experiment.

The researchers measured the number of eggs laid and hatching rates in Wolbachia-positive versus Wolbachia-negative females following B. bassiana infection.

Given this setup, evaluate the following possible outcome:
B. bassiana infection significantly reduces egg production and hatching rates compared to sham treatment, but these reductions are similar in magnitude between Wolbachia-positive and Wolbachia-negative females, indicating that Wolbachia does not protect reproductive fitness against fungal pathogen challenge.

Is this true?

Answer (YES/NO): NO